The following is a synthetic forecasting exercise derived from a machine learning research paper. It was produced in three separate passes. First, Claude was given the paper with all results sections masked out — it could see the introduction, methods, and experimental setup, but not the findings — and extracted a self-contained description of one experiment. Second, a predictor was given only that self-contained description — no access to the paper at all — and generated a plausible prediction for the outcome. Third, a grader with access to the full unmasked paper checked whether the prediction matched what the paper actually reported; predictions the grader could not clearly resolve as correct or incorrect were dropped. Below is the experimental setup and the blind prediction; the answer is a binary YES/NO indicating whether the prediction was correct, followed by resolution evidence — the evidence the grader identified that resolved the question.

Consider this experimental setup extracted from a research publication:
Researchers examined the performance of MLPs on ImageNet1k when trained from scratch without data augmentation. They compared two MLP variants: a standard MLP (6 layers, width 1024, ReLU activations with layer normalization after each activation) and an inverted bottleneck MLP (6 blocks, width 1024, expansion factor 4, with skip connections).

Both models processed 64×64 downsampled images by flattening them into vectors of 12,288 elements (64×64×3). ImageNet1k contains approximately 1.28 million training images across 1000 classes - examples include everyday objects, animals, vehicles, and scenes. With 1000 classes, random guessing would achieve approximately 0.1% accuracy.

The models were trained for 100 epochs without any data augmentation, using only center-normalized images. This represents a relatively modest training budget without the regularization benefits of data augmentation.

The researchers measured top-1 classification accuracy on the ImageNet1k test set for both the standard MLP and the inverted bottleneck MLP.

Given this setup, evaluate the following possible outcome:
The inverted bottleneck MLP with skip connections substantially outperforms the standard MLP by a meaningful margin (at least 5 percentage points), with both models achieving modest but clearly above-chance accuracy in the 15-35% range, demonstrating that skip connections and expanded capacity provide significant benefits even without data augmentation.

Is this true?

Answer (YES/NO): NO